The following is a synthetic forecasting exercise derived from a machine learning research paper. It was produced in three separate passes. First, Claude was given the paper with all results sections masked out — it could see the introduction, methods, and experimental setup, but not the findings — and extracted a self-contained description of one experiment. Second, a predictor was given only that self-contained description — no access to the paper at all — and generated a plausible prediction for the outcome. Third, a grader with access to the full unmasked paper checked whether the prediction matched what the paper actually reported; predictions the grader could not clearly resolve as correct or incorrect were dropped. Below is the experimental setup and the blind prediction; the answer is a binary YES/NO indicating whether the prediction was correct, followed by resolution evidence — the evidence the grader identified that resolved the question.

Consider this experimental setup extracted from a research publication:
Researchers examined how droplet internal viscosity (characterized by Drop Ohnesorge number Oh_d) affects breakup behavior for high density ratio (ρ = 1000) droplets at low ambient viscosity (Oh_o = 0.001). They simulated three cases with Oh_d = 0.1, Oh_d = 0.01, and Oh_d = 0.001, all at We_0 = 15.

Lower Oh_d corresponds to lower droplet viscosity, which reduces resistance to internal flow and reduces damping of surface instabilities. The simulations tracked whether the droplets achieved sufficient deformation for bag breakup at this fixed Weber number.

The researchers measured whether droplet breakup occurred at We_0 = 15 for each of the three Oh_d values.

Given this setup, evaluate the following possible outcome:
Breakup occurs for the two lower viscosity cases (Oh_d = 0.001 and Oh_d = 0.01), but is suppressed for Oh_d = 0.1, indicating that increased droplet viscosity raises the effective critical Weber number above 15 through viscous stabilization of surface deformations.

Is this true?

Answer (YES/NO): YES